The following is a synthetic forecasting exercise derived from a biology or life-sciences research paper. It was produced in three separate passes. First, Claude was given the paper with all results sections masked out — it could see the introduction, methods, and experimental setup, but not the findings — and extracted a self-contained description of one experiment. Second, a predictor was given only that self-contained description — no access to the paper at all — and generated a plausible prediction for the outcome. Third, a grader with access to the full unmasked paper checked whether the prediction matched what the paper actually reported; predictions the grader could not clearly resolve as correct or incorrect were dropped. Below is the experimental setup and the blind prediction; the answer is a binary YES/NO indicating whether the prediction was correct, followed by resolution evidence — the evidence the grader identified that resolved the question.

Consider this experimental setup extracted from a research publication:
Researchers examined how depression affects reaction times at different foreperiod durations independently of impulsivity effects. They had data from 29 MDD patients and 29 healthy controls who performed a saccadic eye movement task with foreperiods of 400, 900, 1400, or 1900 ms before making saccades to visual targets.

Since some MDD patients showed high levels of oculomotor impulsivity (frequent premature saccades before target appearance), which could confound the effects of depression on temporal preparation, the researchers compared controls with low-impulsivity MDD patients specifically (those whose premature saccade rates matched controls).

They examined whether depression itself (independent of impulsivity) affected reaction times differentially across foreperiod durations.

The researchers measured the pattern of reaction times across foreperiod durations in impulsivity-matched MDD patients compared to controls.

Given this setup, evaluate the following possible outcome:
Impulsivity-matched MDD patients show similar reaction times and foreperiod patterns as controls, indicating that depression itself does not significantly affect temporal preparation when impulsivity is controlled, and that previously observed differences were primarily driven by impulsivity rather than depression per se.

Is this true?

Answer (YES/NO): NO